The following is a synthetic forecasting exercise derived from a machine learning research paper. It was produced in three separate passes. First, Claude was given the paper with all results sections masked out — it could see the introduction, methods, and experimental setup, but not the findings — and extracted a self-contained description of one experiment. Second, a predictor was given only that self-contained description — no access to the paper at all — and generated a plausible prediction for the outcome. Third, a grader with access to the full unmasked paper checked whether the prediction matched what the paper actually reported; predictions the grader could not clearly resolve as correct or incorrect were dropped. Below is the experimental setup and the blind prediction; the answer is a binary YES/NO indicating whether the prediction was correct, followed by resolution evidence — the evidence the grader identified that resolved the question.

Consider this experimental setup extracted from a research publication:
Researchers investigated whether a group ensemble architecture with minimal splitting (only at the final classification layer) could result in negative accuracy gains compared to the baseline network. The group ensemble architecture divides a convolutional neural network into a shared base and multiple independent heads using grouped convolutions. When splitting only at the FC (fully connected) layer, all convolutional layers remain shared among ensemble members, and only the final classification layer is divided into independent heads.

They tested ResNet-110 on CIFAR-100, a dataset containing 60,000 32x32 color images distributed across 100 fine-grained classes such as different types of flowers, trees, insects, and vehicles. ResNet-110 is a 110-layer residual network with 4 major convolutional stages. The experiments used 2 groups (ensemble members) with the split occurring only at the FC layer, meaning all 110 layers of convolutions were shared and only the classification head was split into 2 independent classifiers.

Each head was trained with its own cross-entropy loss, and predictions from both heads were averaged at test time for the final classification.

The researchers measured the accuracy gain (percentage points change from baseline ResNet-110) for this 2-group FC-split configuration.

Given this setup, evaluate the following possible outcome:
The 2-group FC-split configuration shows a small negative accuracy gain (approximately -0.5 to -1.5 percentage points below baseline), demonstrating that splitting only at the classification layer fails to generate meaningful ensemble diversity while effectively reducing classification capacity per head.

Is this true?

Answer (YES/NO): NO